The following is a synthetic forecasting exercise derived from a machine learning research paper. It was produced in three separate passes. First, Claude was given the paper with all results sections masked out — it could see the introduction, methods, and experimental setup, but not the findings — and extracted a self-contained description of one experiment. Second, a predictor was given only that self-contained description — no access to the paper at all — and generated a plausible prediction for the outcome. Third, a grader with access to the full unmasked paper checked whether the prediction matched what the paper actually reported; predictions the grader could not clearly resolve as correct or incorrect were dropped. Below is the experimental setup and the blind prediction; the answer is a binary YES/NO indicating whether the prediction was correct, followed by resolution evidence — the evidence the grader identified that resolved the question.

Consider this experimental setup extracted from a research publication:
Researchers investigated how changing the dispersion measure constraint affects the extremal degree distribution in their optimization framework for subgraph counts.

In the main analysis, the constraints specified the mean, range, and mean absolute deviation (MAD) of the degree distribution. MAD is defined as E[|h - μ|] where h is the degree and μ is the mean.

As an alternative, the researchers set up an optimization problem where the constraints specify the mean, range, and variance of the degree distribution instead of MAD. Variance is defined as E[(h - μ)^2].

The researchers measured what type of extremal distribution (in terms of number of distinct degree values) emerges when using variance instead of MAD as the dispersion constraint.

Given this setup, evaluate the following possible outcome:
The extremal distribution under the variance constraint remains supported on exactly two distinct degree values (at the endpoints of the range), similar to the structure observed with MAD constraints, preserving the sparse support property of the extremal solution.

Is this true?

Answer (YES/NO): NO